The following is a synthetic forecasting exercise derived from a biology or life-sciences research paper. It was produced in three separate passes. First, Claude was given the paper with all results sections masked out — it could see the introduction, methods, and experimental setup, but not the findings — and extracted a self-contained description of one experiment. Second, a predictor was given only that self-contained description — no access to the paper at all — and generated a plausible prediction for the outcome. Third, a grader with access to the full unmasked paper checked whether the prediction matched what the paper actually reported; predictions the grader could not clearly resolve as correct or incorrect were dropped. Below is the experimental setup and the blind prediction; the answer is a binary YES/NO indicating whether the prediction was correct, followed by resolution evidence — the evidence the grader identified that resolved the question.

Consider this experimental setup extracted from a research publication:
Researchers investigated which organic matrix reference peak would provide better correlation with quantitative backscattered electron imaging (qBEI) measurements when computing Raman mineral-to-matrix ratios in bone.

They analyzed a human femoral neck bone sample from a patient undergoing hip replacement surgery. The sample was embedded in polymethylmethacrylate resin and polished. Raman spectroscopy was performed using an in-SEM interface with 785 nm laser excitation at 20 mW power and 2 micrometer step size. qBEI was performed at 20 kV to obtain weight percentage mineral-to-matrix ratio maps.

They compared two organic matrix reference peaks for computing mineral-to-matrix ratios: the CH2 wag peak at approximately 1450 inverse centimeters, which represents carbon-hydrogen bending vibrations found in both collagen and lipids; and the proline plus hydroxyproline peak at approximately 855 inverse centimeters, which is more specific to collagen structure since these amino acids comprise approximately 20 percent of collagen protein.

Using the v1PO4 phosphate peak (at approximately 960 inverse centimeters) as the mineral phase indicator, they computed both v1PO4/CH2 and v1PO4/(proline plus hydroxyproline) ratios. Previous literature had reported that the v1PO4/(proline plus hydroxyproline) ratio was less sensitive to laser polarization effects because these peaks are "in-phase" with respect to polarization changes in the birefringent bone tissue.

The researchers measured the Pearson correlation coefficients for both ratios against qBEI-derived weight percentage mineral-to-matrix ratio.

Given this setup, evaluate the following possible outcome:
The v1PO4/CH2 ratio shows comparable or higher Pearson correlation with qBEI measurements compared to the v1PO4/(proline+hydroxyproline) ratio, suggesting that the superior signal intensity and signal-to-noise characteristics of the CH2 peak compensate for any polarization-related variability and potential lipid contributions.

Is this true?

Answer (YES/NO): YES